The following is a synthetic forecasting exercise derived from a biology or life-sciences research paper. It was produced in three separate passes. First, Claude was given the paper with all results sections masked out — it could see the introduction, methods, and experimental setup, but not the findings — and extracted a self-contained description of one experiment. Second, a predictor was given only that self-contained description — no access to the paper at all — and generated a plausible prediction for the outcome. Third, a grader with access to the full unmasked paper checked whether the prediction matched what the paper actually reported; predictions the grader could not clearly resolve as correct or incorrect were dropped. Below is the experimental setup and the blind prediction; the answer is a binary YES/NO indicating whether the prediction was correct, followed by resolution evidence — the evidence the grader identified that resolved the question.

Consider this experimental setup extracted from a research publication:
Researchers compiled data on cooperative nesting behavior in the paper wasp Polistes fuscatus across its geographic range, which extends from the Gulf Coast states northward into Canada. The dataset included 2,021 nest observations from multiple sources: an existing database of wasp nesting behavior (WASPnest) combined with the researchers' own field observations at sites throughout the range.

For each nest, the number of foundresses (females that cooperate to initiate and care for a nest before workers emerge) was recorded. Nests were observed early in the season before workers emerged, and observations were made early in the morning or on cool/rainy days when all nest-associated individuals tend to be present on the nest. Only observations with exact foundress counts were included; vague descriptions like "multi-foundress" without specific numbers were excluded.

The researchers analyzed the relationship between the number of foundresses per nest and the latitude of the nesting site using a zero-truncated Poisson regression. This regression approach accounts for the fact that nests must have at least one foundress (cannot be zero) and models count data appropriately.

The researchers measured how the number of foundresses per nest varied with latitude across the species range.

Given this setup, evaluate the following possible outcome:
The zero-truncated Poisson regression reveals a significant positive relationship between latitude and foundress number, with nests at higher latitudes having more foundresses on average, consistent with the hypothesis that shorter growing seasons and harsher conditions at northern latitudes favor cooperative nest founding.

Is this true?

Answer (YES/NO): YES